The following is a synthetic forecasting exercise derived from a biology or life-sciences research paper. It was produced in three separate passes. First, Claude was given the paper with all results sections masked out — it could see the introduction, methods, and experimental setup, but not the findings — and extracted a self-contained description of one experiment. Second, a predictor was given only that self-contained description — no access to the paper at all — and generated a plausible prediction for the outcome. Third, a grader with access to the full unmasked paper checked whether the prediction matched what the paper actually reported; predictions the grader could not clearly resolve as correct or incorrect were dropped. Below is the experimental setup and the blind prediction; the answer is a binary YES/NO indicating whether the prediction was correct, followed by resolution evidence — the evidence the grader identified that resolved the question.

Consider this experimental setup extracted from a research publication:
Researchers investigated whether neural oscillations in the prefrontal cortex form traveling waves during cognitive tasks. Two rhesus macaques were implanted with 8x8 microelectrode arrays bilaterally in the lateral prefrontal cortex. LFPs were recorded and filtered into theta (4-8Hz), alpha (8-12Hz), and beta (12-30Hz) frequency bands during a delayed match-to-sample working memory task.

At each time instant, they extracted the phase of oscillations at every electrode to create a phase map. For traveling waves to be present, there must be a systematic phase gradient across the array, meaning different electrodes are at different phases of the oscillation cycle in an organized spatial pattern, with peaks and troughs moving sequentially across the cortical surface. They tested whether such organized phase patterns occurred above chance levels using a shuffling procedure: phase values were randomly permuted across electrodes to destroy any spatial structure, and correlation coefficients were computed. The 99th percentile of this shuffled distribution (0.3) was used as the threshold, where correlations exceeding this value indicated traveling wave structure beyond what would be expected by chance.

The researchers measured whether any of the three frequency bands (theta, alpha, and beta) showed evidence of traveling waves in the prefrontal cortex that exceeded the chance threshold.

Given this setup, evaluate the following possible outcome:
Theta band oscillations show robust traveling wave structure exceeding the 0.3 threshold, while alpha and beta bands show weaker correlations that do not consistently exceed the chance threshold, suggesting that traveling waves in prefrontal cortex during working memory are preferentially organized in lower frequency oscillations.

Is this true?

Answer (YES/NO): NO